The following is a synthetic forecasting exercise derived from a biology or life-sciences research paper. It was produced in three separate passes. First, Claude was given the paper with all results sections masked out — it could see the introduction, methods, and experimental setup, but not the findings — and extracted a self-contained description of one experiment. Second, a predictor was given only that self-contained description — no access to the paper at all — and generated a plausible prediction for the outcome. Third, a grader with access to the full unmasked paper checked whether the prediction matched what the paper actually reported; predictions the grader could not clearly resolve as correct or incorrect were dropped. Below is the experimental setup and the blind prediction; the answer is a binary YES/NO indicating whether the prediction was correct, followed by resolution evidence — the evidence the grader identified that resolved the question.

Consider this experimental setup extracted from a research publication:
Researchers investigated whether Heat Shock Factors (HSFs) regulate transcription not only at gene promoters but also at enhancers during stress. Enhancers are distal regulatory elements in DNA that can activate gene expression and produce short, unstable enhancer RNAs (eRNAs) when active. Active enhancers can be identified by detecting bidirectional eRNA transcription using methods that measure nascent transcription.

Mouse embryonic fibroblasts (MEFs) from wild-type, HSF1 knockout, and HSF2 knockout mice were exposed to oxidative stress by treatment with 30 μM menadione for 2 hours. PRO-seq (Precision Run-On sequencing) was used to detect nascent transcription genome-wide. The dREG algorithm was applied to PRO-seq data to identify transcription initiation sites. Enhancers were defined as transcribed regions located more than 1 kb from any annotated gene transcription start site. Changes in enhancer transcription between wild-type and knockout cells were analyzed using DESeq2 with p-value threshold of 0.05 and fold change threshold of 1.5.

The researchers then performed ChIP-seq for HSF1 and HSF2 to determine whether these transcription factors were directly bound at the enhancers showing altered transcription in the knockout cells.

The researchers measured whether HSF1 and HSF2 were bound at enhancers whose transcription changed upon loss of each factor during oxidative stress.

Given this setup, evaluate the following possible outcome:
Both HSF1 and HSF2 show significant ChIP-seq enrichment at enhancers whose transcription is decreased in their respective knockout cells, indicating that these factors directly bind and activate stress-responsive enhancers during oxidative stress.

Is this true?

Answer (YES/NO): YES